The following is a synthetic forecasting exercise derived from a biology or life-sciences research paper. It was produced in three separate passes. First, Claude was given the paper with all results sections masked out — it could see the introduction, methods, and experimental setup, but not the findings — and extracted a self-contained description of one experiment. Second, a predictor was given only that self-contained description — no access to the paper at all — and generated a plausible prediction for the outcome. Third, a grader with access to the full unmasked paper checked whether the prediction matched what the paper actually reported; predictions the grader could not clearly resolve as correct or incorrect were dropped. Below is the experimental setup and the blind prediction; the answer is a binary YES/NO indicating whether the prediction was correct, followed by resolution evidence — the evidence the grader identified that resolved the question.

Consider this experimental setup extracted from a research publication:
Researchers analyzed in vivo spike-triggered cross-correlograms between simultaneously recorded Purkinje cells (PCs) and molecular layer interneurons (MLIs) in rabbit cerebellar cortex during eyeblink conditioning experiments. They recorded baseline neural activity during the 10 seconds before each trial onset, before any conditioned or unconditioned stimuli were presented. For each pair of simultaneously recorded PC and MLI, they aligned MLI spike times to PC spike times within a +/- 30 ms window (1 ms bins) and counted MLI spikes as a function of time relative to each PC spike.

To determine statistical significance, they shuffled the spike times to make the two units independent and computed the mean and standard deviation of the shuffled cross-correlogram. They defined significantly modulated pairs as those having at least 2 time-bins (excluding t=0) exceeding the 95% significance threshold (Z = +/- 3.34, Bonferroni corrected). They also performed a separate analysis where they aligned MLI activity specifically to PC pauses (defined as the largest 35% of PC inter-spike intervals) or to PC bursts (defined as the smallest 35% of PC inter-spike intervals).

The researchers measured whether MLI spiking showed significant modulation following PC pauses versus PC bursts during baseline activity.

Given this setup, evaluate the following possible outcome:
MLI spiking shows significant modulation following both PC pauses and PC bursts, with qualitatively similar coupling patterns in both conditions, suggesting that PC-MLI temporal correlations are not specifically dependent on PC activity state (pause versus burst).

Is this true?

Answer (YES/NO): NO